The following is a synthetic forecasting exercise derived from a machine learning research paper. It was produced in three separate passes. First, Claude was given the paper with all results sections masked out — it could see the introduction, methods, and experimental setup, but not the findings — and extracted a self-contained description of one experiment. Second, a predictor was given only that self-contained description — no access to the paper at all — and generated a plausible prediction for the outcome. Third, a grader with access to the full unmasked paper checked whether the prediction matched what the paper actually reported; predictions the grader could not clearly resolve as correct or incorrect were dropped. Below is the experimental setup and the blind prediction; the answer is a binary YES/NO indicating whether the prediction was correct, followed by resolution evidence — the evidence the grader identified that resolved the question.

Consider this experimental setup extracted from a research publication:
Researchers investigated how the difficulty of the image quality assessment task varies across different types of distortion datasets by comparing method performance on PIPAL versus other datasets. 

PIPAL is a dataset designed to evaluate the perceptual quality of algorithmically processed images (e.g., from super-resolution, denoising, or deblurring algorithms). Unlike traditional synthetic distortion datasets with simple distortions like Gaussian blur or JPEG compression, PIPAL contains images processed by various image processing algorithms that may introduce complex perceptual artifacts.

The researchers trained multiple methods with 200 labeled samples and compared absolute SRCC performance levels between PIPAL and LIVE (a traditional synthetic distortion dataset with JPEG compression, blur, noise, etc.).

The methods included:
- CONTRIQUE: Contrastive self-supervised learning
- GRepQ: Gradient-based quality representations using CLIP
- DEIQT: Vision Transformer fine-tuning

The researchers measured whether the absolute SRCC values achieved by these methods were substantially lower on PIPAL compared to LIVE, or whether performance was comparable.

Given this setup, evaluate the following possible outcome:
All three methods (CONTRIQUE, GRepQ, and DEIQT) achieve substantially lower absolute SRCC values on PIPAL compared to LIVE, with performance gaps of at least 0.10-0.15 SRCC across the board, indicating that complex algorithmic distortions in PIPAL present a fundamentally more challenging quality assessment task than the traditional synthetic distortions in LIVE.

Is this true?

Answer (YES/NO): YES